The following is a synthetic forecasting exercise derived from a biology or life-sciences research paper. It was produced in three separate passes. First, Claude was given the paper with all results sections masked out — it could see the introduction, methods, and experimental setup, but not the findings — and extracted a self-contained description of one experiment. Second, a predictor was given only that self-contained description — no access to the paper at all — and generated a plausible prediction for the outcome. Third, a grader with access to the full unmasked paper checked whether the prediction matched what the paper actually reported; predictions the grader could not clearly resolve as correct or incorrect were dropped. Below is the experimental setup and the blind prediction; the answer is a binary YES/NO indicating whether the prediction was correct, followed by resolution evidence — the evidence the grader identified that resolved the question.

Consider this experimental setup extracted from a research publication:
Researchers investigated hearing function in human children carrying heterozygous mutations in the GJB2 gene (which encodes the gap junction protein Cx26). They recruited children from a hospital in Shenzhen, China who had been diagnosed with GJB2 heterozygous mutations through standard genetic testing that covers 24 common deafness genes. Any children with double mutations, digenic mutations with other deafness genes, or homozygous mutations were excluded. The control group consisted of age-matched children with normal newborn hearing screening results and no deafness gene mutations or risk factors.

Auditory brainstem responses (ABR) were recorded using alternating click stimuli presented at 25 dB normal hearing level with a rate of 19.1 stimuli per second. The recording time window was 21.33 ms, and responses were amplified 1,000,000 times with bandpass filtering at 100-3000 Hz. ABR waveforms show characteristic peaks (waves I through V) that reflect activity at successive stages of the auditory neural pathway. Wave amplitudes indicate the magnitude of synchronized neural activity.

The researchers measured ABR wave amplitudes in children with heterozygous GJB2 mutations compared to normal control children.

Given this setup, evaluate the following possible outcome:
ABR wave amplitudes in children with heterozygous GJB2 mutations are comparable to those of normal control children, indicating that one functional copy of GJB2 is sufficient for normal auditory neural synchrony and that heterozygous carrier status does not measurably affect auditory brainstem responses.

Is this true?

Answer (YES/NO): NO